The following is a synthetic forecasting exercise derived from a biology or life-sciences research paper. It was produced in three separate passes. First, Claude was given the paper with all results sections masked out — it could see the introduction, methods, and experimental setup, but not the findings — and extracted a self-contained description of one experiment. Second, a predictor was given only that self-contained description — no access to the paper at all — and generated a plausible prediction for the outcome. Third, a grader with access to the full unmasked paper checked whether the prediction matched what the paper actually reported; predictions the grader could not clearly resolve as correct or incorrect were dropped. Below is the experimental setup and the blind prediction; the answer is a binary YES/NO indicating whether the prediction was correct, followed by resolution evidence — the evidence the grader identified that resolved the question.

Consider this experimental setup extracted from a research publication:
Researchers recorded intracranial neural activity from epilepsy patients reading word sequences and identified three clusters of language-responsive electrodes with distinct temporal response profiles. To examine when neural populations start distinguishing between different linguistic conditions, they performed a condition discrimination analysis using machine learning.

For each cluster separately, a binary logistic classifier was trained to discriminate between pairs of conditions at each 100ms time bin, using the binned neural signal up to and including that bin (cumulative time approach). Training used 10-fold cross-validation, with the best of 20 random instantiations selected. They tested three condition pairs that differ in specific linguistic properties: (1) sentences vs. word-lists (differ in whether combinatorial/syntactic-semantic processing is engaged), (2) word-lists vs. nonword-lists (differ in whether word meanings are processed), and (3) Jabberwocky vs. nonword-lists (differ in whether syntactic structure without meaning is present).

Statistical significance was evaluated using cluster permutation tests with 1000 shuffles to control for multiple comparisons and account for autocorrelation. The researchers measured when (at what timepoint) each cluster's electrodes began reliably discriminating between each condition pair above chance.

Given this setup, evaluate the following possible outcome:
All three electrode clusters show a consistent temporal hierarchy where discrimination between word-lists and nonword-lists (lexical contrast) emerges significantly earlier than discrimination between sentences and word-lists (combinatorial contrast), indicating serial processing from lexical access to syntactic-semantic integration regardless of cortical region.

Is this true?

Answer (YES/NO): NO